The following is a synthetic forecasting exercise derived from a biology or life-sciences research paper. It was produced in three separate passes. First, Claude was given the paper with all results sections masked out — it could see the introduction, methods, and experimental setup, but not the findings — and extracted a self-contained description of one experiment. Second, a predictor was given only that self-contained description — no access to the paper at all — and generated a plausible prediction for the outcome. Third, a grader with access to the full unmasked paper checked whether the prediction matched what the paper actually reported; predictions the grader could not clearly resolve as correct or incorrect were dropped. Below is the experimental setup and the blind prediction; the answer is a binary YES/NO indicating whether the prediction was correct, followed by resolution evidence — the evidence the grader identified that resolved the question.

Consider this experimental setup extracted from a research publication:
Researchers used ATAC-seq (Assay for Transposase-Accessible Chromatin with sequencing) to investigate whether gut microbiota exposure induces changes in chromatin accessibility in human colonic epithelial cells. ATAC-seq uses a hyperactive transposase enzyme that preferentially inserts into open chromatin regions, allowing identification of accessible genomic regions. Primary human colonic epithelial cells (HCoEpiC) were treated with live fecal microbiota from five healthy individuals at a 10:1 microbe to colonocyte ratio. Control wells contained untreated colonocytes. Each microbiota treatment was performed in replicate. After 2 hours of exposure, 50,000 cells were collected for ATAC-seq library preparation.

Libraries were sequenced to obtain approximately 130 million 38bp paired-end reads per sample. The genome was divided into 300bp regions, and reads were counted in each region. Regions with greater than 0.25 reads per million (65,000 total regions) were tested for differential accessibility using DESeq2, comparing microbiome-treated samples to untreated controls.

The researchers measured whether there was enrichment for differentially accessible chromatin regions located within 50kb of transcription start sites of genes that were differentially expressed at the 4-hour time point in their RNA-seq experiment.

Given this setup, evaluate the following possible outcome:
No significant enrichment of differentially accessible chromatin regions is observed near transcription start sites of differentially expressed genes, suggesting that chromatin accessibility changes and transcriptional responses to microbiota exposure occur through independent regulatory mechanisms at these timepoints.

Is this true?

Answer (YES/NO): NO